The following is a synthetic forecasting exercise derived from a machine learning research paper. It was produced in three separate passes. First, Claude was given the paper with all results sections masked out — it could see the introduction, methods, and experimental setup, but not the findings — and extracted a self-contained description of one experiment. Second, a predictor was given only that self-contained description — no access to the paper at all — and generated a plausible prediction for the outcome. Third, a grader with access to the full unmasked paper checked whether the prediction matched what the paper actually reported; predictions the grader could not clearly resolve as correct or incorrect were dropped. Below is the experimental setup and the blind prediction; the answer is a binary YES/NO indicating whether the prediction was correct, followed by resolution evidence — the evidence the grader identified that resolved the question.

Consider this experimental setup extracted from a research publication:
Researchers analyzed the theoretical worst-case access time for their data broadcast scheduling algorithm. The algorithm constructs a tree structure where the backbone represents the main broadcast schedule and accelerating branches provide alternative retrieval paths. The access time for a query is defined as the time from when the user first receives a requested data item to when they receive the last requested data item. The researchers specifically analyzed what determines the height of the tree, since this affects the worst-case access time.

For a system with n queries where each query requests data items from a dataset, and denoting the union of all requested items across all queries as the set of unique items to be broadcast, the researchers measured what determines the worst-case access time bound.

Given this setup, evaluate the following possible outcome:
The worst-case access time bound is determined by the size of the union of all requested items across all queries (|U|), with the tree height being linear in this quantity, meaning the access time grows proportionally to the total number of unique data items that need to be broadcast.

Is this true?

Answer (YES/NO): YES